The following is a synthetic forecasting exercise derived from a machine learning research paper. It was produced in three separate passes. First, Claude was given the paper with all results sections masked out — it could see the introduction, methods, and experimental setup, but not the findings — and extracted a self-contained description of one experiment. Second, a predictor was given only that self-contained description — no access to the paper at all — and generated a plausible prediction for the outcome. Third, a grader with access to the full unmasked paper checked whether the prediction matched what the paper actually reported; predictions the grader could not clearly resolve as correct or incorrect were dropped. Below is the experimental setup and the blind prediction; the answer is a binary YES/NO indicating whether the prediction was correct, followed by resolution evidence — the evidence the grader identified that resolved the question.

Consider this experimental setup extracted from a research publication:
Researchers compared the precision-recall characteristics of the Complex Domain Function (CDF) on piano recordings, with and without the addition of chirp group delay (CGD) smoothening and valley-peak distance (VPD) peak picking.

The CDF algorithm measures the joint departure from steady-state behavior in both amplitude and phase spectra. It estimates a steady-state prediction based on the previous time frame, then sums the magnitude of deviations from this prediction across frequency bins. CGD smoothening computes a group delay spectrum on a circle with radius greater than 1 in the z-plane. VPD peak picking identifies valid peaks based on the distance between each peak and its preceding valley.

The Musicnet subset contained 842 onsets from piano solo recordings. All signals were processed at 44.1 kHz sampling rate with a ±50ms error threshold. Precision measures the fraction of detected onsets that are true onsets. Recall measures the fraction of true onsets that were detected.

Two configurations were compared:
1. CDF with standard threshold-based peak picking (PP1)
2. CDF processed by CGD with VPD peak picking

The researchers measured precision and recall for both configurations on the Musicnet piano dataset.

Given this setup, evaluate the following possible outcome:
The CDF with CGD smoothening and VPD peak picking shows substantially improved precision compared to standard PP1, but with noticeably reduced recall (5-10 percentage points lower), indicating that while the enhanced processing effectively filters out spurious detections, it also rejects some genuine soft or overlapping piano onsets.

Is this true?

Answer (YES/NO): NO